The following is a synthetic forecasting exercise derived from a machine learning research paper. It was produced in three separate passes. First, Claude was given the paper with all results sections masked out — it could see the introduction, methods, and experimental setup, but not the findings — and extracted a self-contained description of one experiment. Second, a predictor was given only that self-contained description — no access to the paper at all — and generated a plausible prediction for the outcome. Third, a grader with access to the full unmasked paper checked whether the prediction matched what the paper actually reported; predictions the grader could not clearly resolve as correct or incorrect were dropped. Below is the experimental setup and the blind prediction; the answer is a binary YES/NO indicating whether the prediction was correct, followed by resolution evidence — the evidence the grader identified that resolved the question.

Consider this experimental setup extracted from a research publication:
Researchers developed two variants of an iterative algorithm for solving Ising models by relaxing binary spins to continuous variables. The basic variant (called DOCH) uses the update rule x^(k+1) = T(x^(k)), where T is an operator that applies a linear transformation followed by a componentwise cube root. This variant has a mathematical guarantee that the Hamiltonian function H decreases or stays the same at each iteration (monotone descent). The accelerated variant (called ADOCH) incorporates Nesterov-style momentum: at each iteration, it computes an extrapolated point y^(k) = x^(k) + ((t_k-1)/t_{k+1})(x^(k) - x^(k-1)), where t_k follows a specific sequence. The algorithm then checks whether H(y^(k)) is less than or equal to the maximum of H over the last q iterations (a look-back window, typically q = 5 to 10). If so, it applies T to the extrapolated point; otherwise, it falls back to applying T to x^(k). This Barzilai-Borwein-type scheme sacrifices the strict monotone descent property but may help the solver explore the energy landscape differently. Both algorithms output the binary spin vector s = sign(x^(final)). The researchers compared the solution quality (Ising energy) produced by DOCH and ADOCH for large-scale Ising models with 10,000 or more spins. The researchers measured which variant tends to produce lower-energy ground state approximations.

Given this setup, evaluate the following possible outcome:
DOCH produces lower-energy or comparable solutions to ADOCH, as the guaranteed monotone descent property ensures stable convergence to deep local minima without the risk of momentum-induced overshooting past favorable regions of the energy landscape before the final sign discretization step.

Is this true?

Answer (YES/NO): NO